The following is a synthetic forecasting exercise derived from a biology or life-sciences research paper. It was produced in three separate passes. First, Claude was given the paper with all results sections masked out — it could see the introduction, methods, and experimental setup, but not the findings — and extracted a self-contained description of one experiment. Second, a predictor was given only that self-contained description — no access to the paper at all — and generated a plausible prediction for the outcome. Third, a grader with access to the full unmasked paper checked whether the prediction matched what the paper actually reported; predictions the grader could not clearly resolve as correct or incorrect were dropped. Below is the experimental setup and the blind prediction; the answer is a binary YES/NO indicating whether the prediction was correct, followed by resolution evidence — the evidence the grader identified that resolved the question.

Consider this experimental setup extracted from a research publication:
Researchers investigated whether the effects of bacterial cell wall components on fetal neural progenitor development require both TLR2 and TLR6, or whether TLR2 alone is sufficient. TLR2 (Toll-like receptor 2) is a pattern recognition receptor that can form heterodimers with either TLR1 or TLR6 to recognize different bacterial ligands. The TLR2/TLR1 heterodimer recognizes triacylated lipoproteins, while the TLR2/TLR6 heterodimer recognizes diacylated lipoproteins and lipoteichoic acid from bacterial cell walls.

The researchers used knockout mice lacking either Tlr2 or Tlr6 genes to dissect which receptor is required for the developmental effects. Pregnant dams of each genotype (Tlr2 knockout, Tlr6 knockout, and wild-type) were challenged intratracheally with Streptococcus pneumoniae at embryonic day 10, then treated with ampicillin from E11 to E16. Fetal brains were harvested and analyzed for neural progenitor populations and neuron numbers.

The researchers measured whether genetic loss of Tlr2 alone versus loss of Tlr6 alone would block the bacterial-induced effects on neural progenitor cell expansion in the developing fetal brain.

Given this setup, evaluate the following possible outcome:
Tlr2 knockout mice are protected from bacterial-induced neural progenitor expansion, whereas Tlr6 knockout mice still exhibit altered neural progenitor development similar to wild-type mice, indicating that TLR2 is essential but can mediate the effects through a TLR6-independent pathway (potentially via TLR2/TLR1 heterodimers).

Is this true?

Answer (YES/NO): NO